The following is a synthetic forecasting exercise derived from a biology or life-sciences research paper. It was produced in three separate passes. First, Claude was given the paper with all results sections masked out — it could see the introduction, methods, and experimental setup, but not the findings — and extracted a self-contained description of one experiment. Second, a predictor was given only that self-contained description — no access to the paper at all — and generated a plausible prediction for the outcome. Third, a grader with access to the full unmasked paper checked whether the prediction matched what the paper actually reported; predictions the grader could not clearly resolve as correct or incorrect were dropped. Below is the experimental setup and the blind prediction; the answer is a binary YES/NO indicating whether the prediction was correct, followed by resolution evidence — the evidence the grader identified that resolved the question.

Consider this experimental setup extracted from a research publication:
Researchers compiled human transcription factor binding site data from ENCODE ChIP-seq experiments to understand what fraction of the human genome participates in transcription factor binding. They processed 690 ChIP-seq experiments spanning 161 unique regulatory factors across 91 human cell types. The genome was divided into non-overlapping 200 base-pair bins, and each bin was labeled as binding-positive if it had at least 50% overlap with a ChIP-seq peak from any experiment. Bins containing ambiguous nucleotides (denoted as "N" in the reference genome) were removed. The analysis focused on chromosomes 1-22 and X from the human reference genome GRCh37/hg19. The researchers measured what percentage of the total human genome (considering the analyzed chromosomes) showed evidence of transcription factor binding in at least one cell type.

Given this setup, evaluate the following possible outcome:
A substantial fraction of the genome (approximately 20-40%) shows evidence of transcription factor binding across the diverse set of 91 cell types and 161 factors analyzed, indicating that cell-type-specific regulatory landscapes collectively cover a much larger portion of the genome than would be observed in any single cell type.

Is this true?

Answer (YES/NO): NO